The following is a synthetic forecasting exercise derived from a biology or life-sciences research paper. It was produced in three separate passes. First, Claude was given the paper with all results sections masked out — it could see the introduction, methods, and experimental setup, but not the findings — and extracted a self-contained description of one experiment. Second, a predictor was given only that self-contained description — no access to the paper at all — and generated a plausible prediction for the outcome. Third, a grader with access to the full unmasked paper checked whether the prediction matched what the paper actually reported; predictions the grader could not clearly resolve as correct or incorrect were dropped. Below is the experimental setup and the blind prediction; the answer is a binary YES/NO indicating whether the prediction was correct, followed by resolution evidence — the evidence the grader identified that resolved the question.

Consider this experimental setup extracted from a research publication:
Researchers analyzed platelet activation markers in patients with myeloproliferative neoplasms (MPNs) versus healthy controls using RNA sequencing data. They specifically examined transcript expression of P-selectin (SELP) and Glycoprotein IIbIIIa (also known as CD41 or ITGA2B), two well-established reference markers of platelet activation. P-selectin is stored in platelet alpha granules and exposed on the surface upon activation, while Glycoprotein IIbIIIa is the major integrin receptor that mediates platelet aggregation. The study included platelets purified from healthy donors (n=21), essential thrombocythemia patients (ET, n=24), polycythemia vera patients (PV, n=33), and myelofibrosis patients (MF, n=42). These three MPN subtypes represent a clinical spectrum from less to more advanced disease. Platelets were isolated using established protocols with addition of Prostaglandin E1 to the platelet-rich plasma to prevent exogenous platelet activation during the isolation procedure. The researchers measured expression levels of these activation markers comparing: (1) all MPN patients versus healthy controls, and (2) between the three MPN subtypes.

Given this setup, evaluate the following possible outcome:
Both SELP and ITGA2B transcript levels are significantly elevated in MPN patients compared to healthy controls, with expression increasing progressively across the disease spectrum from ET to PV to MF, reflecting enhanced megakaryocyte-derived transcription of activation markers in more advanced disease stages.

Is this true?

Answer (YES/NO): NO